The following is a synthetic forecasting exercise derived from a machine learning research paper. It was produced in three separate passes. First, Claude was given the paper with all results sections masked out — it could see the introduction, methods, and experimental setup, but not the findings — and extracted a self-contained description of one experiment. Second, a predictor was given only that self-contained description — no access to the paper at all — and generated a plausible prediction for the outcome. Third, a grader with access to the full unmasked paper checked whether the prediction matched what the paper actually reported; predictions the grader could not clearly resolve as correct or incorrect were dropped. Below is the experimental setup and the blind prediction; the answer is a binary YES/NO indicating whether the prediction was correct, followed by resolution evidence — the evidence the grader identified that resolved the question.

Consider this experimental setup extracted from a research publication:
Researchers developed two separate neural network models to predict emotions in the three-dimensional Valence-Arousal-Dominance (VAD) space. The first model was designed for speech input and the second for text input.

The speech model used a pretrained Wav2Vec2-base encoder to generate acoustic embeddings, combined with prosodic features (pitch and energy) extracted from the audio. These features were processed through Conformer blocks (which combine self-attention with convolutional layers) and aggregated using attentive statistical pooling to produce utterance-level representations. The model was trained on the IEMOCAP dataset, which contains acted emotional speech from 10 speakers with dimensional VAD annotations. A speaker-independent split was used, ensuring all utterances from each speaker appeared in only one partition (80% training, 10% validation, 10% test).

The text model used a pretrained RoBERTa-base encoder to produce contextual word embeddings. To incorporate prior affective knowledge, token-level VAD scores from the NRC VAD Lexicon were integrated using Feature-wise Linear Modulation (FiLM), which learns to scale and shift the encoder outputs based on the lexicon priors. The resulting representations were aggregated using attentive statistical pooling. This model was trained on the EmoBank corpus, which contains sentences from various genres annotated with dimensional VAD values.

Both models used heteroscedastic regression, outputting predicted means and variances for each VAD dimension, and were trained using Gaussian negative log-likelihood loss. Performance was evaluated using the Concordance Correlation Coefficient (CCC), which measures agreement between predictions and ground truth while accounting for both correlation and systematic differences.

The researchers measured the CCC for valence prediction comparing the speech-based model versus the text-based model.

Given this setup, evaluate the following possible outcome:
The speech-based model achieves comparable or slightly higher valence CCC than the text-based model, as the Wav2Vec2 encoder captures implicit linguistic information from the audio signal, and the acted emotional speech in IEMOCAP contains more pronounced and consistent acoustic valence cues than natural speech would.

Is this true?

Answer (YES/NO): NO